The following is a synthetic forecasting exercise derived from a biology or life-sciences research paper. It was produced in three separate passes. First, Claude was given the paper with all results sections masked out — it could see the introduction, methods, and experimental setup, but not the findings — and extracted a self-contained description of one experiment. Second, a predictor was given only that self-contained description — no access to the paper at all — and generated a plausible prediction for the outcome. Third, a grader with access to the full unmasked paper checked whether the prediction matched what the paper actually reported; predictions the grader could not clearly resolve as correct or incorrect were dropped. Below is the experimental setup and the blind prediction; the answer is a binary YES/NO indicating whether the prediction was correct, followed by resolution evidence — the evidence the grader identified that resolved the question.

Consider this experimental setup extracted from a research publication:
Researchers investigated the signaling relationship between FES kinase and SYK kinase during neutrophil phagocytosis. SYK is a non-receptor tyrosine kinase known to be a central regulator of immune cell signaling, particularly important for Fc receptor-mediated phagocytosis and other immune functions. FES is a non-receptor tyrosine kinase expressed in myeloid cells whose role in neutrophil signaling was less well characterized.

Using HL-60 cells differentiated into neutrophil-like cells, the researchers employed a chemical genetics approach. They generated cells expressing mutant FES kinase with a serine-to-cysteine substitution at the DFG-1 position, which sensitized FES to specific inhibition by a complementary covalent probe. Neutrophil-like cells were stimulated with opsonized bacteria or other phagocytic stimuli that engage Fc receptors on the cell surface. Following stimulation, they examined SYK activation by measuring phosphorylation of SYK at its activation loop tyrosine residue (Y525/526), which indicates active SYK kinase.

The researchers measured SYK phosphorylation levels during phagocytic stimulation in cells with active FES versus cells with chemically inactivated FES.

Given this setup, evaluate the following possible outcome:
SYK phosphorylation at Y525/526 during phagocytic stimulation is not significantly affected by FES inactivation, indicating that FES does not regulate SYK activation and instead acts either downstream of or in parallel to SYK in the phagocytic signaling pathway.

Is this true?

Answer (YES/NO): NO